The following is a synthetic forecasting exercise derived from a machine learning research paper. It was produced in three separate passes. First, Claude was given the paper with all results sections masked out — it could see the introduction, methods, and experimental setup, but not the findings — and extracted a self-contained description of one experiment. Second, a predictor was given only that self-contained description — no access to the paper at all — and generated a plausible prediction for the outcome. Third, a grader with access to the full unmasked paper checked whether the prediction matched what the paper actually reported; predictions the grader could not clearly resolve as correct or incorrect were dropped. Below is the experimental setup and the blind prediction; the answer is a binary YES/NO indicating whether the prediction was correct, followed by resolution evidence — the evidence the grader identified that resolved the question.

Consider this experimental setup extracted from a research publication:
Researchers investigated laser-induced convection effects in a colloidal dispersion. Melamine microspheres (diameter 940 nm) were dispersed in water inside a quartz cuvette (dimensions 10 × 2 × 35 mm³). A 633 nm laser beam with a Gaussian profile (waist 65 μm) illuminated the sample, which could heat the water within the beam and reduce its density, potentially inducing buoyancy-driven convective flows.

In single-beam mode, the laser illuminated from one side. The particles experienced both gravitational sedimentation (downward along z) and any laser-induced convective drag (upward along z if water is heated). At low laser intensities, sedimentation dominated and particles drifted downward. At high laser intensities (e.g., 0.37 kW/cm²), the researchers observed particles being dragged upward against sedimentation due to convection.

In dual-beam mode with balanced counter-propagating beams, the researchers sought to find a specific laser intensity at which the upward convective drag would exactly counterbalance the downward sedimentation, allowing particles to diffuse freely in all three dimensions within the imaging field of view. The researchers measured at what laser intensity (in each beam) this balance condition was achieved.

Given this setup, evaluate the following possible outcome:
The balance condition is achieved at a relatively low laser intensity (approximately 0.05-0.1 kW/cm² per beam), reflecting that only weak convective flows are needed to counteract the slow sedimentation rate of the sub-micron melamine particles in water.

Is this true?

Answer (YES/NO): NO